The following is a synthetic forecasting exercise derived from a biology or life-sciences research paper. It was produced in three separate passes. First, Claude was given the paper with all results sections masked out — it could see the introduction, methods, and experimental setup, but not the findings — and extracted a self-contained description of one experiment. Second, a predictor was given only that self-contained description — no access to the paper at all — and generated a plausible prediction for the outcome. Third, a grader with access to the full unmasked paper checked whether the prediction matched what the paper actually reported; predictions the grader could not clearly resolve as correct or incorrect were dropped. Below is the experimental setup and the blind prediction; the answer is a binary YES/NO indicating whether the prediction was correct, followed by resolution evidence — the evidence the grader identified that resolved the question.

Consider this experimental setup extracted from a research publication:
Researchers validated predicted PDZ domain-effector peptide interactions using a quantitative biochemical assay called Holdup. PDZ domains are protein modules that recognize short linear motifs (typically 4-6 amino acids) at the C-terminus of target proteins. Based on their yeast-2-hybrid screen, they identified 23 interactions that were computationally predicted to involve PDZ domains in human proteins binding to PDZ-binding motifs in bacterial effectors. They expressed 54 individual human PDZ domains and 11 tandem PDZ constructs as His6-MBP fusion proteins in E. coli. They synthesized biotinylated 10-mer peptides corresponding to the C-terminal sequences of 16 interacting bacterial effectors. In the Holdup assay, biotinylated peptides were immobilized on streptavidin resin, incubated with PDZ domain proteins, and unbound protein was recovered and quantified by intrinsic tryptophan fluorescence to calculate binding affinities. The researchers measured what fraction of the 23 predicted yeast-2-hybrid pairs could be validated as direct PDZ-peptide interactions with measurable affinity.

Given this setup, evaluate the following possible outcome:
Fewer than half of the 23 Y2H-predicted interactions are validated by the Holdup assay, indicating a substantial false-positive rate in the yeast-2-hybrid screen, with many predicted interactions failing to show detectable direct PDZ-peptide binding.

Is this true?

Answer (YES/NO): NO